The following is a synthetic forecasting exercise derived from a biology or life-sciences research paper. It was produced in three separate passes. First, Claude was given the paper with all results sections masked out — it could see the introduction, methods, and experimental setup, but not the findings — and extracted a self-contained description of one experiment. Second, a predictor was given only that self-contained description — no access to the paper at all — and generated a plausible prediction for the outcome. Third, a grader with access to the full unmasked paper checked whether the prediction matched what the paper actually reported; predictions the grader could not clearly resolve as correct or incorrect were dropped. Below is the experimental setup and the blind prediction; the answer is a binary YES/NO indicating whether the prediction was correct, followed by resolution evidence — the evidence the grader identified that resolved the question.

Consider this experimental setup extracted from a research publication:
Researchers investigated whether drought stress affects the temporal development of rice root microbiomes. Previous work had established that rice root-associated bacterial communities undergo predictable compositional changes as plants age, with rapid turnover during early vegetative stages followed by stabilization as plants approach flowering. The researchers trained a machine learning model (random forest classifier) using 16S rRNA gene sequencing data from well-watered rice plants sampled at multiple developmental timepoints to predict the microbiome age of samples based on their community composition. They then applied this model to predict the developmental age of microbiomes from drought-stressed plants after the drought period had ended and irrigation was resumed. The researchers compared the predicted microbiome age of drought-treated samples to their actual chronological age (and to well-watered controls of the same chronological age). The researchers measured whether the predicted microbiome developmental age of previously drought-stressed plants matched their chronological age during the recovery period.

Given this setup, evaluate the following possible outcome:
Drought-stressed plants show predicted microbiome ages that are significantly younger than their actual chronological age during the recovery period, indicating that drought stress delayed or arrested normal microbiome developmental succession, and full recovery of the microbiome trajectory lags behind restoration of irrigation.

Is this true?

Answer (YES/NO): YES